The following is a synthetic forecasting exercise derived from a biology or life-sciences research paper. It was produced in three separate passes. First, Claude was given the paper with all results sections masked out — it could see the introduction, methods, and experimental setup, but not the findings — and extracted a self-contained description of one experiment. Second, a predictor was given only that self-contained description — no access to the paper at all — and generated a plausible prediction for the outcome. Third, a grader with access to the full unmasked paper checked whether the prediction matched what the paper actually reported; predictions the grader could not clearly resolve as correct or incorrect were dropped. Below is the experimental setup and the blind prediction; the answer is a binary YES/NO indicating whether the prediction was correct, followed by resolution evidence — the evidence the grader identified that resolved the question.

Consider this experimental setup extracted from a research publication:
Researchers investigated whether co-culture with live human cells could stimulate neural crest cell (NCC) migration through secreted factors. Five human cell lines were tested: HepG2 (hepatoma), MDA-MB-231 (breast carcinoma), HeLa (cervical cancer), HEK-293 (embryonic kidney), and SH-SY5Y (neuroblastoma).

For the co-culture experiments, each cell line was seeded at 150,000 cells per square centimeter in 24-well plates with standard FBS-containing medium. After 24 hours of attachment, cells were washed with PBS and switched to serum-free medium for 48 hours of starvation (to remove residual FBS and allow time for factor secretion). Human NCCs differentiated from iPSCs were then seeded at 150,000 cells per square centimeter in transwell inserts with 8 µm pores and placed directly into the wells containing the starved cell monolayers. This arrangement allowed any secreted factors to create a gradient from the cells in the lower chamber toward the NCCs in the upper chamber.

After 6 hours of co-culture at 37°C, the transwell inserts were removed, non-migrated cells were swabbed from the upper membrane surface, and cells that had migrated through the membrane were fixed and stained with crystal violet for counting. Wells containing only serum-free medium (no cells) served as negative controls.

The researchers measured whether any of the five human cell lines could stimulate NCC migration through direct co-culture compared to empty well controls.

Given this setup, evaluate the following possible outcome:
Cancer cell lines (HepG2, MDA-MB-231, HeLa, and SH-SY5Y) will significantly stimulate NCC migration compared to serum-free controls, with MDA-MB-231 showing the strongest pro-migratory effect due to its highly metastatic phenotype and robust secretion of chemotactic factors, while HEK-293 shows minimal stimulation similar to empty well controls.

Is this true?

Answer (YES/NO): NO